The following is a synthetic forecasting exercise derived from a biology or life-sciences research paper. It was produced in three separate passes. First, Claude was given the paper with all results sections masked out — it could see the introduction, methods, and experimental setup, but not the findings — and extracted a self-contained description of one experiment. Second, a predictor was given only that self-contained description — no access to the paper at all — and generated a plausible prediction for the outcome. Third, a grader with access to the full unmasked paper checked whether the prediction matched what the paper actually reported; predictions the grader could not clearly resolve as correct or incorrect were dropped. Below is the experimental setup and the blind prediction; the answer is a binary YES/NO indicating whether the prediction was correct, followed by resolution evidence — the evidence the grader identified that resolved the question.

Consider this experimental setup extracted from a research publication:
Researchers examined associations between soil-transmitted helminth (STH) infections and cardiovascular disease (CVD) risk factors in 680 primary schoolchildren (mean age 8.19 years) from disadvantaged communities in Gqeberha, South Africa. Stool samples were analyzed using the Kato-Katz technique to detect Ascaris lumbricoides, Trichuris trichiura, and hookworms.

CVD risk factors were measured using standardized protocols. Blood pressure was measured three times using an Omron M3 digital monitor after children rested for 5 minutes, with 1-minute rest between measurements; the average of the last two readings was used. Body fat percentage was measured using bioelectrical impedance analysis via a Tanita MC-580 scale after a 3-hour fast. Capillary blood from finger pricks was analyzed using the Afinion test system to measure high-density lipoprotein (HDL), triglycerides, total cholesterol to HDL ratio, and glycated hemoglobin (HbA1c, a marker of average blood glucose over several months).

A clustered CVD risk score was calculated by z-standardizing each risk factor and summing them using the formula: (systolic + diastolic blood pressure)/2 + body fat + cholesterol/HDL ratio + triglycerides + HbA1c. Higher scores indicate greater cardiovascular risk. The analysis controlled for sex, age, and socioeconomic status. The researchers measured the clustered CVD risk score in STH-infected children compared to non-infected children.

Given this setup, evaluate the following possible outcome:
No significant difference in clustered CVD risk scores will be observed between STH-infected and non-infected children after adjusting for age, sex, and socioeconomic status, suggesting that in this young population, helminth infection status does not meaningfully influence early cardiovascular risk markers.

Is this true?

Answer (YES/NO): YES